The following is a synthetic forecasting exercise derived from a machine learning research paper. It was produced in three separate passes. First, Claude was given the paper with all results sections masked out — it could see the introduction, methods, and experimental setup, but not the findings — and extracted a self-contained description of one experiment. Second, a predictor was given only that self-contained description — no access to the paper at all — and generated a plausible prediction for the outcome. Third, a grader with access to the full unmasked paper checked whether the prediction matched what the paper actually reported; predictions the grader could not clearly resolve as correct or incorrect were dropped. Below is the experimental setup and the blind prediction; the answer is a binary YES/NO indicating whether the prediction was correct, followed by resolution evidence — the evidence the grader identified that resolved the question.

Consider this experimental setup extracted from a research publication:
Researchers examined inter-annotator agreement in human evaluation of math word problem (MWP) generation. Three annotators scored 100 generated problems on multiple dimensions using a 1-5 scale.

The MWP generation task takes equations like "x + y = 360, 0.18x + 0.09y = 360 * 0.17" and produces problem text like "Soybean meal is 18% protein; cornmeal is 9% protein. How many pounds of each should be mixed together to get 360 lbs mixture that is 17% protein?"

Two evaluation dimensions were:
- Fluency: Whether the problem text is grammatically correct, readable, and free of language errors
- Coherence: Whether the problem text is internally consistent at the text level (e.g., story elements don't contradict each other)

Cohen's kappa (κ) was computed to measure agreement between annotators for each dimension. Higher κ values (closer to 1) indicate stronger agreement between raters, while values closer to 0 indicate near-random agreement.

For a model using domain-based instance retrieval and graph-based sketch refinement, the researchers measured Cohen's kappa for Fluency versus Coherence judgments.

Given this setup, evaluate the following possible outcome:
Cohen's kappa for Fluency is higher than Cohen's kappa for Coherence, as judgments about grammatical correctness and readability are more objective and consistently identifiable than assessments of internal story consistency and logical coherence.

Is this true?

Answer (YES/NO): NO